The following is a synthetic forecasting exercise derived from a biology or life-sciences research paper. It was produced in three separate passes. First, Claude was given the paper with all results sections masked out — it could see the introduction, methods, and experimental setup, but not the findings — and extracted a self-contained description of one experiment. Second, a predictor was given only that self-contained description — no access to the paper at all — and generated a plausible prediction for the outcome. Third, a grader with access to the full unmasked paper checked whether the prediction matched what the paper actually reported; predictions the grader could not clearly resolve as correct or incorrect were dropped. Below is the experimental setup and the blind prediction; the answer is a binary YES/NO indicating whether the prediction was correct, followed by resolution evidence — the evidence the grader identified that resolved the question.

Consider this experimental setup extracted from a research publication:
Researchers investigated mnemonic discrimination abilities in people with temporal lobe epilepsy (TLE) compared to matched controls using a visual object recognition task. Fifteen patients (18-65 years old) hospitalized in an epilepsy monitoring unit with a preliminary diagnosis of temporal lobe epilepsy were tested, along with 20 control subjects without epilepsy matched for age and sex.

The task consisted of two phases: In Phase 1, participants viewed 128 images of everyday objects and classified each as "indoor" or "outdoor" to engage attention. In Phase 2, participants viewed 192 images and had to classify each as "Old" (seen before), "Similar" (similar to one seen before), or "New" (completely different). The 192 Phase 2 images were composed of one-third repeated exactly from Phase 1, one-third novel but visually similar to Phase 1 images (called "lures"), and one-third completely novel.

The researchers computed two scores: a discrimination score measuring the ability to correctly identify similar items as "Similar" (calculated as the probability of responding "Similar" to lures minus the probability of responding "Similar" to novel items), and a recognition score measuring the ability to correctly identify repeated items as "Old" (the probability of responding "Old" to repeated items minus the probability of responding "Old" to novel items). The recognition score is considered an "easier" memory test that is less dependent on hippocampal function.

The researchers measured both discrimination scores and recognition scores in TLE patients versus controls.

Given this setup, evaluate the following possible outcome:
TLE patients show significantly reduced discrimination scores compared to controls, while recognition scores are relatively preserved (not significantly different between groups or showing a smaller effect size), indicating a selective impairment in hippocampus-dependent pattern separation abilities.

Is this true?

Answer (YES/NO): NO